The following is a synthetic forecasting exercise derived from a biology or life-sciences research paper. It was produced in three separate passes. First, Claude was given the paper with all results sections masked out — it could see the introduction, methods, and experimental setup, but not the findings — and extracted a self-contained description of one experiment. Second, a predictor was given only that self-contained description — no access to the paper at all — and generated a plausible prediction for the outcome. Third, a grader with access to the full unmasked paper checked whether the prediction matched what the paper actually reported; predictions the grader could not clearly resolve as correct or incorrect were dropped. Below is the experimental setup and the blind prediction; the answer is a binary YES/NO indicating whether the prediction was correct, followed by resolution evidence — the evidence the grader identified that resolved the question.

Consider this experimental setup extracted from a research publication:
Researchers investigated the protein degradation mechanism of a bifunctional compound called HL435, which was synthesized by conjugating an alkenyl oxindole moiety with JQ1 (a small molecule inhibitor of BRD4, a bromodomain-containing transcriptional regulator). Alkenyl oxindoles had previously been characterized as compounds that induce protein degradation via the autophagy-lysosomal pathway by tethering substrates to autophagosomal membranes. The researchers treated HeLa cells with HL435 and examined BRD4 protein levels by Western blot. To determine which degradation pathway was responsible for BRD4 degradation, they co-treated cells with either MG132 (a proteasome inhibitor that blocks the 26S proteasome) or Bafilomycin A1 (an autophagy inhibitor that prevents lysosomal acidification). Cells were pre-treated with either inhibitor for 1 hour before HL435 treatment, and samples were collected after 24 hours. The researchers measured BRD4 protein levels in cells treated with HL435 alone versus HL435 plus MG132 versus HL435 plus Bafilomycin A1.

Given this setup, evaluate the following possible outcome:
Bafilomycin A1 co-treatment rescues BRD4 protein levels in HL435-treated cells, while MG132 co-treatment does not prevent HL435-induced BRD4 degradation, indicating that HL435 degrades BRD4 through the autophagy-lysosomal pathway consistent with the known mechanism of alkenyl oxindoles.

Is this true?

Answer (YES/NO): NO